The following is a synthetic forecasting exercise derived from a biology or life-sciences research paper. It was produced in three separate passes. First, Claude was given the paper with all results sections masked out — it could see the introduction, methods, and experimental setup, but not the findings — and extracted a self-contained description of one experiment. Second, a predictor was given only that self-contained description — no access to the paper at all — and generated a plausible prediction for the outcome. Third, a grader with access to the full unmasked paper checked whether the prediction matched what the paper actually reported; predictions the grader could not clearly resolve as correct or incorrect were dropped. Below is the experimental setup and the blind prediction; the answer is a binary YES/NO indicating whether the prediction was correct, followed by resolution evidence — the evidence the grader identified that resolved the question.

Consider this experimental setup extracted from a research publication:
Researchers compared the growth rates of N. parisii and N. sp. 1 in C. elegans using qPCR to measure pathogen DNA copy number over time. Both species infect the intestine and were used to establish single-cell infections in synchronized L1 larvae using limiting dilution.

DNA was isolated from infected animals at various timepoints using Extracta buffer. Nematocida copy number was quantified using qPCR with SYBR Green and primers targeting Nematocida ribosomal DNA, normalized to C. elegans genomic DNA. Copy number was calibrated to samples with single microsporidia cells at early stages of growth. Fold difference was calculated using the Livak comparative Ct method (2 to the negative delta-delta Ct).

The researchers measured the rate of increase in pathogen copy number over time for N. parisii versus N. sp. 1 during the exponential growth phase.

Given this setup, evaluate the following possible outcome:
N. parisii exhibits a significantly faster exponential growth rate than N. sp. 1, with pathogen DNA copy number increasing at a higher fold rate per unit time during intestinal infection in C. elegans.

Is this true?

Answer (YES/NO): NO